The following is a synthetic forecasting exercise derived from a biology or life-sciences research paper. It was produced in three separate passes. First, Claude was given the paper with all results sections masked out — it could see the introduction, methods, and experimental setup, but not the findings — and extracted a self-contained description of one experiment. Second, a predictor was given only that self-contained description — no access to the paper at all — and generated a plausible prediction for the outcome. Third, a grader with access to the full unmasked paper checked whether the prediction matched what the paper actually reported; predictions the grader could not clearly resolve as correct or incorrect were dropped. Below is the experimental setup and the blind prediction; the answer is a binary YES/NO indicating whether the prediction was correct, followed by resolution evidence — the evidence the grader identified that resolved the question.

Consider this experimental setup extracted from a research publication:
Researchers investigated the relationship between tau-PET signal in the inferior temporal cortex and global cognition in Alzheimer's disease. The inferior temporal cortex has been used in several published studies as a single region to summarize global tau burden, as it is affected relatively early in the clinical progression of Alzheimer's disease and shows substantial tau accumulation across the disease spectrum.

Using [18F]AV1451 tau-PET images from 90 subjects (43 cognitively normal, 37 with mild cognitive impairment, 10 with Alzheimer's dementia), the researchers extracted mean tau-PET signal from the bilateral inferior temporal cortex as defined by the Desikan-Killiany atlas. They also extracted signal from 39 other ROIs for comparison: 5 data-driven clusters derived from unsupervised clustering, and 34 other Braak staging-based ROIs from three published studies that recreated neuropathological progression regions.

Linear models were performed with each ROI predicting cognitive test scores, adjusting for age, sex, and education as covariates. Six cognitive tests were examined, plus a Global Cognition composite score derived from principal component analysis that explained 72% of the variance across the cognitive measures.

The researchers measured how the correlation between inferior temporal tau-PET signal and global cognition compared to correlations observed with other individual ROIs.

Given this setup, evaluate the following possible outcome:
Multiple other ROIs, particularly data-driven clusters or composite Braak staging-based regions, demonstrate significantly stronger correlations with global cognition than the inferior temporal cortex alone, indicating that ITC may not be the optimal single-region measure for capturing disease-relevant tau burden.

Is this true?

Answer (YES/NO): YES